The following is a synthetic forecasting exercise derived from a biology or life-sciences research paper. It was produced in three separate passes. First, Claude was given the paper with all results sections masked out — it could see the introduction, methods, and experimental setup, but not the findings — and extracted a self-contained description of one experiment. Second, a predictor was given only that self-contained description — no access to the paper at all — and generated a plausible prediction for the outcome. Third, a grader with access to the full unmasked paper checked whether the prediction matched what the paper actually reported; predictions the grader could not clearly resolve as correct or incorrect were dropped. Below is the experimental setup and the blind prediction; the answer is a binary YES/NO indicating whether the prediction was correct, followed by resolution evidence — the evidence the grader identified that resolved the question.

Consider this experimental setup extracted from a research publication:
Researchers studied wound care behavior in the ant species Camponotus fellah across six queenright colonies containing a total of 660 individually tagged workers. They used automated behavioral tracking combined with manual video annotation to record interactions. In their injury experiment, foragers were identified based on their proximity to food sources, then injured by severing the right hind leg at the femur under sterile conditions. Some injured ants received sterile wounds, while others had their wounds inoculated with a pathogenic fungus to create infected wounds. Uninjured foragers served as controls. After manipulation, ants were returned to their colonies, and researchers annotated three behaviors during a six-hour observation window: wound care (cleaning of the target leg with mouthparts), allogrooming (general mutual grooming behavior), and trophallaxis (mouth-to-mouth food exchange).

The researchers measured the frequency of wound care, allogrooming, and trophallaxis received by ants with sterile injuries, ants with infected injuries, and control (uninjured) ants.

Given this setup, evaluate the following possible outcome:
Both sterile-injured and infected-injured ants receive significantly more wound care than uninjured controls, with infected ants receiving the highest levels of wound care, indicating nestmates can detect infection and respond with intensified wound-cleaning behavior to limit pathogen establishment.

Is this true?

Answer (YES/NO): NO